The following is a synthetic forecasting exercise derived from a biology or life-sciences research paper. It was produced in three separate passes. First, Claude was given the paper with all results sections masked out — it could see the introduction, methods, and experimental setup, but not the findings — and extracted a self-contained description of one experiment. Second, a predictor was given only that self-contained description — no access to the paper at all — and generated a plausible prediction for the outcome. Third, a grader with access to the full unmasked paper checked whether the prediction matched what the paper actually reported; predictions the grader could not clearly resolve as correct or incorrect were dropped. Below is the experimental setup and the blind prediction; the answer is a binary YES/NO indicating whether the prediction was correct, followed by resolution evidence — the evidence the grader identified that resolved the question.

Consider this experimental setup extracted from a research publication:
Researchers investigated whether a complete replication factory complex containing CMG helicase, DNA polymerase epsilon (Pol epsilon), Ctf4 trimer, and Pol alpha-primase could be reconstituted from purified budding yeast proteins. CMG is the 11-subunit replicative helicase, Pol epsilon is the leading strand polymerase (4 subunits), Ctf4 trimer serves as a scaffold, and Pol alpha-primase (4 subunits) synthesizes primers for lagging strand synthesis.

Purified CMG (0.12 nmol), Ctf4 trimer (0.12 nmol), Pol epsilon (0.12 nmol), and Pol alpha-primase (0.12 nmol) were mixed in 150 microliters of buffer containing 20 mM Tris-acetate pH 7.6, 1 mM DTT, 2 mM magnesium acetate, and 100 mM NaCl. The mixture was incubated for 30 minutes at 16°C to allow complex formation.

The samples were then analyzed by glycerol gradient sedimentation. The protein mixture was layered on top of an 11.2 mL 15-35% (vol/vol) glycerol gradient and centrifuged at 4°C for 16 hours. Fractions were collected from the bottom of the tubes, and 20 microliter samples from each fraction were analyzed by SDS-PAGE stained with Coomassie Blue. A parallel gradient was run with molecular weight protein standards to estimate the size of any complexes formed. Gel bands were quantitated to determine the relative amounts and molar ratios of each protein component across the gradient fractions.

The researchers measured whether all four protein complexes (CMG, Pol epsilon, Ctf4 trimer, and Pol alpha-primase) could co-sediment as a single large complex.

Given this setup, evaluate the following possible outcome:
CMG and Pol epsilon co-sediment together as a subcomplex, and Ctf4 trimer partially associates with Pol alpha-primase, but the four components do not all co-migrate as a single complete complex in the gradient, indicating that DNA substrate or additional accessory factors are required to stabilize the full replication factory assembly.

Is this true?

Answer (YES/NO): NO